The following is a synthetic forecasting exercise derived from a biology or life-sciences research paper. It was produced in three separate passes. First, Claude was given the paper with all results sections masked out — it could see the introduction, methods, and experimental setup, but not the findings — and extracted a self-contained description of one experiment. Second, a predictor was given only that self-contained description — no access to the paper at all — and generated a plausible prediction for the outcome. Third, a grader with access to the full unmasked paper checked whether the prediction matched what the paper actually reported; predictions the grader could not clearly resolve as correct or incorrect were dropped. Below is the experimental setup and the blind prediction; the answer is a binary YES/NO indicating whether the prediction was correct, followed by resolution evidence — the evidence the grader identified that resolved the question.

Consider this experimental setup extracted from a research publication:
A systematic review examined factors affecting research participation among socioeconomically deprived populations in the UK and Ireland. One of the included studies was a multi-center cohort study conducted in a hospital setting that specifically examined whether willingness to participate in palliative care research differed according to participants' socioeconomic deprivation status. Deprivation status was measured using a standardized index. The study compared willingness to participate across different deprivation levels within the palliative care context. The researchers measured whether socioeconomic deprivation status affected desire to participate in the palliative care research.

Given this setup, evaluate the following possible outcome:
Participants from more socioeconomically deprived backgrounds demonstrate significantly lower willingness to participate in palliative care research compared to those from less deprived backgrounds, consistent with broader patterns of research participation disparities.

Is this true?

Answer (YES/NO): NO